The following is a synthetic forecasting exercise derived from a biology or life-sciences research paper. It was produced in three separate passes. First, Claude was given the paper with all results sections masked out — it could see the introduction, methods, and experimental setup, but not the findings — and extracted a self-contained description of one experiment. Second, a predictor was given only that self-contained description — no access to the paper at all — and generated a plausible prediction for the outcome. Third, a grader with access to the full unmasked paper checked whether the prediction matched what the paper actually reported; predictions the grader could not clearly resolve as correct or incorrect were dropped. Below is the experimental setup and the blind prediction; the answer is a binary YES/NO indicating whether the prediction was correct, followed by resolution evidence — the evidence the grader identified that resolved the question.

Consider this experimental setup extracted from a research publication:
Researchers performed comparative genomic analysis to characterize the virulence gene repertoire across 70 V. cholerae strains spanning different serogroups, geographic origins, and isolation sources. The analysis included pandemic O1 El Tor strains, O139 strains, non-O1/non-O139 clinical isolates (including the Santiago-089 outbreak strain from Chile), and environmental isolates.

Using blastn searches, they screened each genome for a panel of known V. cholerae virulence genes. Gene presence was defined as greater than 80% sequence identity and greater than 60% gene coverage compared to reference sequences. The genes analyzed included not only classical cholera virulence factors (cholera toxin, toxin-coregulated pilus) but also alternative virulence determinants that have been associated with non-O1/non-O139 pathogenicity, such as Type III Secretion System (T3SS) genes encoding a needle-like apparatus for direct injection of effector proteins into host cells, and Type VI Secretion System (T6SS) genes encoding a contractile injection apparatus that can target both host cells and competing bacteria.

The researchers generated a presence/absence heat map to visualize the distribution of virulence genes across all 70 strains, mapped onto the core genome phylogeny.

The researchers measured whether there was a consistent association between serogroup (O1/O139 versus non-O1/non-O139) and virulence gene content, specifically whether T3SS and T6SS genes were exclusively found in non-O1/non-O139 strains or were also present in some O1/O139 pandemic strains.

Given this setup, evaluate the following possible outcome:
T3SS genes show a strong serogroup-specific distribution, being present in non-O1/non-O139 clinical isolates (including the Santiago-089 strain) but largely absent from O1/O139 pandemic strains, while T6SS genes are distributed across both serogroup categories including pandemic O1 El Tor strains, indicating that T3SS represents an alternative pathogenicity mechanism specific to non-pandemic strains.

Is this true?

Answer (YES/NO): YES